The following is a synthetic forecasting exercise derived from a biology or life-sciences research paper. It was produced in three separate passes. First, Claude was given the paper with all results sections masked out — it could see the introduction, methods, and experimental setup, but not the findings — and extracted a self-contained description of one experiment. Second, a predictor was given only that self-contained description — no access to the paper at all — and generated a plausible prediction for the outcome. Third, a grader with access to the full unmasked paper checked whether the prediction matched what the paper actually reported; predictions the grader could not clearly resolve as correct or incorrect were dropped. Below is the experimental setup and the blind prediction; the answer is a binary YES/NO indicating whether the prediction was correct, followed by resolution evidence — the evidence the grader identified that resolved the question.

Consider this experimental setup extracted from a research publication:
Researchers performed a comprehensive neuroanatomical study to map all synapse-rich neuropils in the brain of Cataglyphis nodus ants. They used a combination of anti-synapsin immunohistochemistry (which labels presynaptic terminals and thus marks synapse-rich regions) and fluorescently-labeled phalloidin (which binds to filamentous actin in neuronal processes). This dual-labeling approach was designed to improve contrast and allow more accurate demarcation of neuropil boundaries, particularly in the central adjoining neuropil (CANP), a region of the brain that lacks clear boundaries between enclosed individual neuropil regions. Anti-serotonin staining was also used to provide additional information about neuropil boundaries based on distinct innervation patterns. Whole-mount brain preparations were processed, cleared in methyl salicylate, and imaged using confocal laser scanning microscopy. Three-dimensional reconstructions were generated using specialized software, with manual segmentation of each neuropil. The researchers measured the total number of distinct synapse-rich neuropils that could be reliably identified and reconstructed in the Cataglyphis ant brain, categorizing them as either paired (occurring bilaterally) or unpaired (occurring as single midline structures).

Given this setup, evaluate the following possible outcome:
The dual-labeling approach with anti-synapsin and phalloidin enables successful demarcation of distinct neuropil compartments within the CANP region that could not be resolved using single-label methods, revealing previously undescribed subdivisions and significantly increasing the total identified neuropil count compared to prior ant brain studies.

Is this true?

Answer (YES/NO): NO